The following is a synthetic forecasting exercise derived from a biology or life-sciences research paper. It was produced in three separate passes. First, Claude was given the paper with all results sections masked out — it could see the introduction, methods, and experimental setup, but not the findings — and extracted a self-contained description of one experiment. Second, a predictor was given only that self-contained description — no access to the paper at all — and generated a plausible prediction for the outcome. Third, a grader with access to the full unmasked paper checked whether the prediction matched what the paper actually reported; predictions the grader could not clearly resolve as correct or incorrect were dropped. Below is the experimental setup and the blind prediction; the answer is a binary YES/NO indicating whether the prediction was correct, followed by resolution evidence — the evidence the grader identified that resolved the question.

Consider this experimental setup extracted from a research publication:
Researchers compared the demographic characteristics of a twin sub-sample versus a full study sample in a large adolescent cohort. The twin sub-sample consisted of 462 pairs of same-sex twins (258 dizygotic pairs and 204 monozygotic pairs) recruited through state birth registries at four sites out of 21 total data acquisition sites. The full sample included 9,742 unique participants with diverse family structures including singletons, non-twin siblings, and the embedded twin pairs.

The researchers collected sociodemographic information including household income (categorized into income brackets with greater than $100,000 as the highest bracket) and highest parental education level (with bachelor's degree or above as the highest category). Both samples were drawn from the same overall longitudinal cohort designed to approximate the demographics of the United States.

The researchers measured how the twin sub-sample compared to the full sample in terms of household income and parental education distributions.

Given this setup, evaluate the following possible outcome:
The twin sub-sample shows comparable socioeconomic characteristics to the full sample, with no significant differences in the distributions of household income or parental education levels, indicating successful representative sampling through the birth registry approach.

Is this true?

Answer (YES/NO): NO